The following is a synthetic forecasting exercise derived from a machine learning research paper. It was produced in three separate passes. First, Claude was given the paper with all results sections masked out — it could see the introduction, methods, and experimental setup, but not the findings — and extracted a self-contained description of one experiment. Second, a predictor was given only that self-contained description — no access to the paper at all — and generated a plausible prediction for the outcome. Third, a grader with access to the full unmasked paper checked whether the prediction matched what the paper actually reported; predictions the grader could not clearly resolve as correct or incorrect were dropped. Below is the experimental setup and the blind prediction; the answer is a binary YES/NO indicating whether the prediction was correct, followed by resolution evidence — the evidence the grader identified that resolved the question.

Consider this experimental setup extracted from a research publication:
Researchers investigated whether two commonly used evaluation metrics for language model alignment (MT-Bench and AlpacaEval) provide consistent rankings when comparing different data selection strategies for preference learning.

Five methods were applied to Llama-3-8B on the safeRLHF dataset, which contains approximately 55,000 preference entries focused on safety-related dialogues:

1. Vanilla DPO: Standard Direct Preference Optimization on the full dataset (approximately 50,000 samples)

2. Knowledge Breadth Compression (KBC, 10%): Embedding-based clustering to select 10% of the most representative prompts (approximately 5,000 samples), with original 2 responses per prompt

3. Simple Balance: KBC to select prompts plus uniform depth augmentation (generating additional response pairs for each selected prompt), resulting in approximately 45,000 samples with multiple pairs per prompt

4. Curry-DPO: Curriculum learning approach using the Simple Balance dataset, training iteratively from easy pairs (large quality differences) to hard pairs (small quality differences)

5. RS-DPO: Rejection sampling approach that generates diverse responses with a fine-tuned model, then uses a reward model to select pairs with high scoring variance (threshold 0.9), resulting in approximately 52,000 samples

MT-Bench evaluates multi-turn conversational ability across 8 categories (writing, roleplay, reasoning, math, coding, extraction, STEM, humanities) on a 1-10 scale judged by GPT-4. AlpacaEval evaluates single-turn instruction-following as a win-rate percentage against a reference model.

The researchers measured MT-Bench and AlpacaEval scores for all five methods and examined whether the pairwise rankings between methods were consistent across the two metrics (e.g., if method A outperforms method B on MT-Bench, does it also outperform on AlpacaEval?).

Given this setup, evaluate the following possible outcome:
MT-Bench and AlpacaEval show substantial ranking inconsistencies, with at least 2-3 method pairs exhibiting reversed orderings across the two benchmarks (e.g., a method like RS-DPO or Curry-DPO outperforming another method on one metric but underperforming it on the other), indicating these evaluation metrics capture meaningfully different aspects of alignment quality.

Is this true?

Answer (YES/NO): YES